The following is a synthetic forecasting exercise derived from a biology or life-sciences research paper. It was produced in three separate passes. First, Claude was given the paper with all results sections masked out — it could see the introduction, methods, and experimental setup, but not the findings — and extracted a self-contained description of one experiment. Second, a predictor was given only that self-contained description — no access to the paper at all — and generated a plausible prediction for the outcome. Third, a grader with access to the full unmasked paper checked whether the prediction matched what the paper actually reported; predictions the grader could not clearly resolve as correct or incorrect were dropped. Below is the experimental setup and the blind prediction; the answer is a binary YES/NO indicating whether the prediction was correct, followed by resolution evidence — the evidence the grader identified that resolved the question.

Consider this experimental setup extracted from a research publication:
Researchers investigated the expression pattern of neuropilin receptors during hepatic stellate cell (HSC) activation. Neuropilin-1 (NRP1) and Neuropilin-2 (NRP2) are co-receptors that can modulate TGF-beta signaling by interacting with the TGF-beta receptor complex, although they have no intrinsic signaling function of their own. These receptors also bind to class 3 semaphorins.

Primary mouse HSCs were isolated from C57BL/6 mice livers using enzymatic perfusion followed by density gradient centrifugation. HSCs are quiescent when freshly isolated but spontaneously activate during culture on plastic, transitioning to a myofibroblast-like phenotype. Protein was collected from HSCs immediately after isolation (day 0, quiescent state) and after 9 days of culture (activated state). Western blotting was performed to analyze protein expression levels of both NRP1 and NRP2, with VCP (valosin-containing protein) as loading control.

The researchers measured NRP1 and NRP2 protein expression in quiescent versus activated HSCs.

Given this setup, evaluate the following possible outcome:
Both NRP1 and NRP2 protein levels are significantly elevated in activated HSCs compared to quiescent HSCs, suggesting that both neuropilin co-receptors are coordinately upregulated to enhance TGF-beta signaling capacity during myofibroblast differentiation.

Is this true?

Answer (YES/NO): NO